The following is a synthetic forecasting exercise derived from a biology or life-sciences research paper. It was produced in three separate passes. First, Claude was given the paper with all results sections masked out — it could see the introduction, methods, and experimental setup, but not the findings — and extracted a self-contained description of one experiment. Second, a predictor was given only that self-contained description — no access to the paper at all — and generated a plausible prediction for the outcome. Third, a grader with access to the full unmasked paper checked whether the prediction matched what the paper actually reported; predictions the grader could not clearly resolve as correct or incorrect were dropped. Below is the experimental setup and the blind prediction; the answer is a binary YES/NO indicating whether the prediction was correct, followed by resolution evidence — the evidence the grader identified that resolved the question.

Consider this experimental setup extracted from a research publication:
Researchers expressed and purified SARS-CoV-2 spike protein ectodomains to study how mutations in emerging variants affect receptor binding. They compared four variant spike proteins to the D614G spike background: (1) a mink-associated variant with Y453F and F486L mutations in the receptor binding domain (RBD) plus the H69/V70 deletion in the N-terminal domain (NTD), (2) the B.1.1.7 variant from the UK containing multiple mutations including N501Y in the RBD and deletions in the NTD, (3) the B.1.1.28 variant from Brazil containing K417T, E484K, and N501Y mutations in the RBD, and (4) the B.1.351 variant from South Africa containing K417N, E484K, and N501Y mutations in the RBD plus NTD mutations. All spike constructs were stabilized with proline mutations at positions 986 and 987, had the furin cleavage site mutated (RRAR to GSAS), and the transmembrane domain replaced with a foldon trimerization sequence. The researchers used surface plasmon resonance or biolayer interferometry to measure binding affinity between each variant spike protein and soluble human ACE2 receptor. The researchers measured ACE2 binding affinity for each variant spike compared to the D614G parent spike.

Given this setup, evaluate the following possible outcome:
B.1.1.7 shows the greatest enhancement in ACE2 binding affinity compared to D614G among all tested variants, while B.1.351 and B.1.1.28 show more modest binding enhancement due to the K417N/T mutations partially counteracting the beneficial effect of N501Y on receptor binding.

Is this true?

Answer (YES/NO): NO